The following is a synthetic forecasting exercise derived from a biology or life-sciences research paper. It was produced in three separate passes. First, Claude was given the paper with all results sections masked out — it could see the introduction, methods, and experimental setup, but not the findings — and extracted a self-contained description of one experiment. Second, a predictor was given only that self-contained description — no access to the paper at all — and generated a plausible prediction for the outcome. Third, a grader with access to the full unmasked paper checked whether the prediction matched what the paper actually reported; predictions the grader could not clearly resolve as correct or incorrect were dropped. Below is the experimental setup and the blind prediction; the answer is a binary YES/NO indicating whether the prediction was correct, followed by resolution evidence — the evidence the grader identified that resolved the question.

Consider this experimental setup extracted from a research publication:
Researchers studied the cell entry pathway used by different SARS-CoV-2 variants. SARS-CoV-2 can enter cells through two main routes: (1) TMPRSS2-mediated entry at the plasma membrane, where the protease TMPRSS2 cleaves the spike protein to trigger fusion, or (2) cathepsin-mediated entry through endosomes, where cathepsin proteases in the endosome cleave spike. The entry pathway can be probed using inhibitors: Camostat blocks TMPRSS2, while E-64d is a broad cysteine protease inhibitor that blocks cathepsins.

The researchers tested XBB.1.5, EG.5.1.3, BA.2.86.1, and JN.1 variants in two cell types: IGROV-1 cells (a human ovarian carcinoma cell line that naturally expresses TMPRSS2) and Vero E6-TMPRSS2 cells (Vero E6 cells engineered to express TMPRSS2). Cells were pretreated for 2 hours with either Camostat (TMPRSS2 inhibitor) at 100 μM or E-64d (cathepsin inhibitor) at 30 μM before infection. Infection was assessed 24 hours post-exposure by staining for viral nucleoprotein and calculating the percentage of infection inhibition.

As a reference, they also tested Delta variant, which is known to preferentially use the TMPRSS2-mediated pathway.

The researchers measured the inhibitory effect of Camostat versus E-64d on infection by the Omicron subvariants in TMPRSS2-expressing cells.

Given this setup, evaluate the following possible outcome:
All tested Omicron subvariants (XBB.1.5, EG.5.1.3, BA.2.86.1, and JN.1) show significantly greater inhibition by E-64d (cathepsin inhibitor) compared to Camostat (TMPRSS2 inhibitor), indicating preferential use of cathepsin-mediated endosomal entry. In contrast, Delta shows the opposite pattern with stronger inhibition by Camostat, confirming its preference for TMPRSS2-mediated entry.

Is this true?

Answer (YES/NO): NO